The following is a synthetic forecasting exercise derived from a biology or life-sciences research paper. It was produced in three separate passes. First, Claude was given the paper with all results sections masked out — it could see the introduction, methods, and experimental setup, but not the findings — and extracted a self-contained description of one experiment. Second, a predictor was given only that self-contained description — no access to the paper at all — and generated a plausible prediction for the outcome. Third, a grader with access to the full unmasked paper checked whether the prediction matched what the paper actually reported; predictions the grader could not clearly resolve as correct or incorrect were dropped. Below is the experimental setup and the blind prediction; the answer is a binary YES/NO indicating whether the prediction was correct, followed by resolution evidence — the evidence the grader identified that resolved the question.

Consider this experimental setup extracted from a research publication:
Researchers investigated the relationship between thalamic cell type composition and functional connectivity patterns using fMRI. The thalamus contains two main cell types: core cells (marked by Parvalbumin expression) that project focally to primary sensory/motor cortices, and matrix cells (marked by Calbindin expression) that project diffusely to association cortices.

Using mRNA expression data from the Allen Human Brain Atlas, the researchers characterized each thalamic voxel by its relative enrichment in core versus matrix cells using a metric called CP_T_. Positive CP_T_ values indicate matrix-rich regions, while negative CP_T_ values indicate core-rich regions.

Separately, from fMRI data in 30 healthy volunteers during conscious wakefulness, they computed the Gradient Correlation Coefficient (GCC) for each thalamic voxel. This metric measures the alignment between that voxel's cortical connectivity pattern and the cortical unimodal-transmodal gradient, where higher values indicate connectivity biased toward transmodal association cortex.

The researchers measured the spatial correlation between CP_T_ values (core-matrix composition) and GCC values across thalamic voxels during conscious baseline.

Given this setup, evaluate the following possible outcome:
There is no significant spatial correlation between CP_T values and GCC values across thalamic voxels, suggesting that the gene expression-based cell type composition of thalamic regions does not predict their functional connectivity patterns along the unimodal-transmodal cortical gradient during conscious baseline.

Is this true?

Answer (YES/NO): NO